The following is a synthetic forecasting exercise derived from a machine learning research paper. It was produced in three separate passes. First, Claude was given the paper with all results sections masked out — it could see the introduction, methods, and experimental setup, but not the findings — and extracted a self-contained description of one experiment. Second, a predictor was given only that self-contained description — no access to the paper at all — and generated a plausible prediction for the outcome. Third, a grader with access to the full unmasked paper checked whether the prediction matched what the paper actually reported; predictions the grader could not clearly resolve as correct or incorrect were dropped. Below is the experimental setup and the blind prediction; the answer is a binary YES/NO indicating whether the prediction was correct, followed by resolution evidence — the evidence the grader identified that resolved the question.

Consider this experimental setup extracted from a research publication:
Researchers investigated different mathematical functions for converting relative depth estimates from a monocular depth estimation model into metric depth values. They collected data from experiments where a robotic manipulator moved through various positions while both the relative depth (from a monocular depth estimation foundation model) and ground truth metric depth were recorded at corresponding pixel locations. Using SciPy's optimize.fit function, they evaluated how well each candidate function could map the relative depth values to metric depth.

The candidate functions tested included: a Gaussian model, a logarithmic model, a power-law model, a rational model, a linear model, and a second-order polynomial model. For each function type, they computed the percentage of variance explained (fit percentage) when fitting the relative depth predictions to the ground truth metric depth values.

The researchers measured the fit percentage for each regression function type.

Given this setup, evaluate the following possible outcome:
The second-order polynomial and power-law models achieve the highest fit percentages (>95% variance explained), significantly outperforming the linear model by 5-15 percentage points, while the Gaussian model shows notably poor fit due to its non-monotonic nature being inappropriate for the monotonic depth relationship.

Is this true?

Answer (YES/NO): NO